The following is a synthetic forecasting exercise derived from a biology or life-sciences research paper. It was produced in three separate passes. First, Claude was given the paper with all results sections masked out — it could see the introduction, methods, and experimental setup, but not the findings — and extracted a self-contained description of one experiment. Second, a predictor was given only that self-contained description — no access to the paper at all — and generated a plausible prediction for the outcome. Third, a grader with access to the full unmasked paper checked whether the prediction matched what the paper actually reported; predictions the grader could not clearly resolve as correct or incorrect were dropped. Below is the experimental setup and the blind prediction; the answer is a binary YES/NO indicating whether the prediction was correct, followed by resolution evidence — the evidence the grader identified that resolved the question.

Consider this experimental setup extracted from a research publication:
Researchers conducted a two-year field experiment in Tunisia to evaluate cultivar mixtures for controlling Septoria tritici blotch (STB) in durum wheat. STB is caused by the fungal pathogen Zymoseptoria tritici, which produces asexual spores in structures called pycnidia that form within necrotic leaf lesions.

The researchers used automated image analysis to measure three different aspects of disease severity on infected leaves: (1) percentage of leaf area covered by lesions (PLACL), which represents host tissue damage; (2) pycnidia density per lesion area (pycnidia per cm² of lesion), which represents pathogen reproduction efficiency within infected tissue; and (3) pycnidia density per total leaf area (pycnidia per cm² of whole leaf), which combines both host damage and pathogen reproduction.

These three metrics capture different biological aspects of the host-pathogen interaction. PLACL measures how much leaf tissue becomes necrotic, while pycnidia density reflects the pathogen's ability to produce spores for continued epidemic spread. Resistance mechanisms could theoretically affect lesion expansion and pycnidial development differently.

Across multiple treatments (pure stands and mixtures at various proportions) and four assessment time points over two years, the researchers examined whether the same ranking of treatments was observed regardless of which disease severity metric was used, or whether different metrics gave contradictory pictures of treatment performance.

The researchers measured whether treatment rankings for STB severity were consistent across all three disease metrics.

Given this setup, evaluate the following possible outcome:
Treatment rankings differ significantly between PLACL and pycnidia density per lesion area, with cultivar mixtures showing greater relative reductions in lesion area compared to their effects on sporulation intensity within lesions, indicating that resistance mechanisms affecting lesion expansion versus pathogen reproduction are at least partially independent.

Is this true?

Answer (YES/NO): NO